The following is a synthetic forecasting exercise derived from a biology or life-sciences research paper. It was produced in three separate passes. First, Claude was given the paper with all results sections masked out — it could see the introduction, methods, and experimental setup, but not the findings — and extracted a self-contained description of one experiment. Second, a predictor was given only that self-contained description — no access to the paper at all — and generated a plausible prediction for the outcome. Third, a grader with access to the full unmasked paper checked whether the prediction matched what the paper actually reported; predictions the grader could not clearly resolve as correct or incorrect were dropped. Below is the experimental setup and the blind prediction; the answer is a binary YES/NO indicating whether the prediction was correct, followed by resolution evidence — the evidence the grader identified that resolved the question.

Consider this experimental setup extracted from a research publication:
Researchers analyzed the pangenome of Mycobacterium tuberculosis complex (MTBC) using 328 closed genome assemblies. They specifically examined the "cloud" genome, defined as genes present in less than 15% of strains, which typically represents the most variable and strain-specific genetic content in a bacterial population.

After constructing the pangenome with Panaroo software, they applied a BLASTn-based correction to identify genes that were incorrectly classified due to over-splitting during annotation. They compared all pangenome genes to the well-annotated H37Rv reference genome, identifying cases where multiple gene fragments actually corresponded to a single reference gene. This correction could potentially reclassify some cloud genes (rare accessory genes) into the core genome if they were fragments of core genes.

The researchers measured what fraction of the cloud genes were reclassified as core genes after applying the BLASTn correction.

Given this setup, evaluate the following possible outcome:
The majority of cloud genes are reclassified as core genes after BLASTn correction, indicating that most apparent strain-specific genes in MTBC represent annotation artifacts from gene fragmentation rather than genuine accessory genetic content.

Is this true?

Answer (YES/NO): YES